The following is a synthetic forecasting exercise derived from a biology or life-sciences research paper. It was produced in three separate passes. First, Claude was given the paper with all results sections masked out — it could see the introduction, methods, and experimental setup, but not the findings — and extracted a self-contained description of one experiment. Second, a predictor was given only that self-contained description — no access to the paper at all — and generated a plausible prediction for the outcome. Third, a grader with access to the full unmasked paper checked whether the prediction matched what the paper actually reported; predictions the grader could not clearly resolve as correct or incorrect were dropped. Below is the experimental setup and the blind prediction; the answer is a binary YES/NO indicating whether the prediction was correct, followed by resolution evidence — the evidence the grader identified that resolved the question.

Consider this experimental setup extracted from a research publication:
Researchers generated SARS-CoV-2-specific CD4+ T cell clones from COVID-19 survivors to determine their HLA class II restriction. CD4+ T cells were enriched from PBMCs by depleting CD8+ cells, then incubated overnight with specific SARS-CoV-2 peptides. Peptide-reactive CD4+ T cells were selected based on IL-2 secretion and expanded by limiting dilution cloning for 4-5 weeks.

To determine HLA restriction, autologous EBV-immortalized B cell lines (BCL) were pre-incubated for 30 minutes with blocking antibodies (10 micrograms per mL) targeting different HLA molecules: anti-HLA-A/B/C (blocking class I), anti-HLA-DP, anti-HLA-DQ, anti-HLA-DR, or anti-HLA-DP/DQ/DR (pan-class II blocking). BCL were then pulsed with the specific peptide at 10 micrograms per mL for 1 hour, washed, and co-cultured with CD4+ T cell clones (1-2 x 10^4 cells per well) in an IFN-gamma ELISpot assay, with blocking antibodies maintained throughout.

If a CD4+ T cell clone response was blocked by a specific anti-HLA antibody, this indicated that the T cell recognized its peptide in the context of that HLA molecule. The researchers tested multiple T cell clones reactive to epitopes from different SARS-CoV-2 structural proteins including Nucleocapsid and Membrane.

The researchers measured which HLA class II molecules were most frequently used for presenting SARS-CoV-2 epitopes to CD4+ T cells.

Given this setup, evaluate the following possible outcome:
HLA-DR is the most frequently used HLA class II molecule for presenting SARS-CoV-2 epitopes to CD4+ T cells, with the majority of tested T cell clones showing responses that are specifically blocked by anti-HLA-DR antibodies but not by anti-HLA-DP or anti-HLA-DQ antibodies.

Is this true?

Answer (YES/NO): NO